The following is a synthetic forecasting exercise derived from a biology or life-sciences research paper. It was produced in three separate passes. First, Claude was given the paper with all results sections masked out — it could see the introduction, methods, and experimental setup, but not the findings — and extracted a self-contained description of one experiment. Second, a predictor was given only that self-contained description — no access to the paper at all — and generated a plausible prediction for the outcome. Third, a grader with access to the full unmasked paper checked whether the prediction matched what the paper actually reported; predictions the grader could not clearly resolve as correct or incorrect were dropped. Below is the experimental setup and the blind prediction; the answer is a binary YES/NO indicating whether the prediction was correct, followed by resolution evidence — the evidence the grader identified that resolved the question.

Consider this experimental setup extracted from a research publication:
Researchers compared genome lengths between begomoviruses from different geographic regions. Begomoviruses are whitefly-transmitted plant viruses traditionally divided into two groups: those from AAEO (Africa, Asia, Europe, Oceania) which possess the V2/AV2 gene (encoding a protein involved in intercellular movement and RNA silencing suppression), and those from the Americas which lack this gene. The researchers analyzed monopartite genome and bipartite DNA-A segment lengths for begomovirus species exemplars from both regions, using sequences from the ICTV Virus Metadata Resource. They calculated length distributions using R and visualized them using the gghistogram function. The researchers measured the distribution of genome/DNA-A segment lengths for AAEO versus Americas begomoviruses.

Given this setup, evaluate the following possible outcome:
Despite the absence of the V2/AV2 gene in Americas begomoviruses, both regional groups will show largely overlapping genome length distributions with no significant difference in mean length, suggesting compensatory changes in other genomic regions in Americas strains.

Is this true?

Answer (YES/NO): NO